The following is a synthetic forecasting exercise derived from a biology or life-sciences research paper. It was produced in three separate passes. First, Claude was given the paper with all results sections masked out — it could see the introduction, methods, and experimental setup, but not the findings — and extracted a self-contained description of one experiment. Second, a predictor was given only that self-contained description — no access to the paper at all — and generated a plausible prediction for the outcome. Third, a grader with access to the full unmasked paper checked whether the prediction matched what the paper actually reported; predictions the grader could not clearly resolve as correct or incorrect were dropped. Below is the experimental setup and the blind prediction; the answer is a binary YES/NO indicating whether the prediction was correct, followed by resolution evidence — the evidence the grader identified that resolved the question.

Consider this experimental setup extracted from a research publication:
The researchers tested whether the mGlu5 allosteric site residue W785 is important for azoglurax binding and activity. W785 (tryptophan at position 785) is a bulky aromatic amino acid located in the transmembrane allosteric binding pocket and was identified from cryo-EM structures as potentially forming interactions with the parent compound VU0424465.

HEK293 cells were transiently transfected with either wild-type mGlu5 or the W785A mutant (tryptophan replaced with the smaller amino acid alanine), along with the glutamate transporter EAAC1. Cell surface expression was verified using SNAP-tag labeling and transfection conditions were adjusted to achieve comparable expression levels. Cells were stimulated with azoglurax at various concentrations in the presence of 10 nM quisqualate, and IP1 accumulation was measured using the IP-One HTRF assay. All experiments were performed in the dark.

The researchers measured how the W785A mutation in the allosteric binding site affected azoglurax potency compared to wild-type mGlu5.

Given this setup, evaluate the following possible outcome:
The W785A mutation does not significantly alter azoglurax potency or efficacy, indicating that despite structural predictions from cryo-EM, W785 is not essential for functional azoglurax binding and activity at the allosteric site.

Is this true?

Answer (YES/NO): YES